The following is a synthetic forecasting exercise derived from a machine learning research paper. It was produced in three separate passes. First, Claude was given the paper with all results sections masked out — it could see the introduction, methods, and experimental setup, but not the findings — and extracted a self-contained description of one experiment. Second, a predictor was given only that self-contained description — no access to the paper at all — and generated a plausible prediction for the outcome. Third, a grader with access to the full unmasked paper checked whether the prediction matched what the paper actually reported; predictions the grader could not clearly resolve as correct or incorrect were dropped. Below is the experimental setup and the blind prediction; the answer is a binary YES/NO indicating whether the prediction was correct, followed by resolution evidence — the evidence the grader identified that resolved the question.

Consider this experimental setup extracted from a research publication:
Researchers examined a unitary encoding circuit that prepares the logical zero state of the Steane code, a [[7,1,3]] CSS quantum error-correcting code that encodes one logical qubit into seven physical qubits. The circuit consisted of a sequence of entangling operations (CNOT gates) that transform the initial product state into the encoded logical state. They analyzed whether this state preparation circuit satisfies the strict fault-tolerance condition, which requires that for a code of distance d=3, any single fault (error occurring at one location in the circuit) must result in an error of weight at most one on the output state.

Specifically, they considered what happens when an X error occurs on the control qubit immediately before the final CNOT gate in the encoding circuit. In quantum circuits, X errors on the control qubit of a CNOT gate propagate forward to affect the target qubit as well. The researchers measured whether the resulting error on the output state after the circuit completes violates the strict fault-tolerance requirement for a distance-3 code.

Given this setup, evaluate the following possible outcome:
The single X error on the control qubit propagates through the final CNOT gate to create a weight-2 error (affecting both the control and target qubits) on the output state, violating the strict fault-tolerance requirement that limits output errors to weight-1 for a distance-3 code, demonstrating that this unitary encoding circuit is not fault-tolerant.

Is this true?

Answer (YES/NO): YES